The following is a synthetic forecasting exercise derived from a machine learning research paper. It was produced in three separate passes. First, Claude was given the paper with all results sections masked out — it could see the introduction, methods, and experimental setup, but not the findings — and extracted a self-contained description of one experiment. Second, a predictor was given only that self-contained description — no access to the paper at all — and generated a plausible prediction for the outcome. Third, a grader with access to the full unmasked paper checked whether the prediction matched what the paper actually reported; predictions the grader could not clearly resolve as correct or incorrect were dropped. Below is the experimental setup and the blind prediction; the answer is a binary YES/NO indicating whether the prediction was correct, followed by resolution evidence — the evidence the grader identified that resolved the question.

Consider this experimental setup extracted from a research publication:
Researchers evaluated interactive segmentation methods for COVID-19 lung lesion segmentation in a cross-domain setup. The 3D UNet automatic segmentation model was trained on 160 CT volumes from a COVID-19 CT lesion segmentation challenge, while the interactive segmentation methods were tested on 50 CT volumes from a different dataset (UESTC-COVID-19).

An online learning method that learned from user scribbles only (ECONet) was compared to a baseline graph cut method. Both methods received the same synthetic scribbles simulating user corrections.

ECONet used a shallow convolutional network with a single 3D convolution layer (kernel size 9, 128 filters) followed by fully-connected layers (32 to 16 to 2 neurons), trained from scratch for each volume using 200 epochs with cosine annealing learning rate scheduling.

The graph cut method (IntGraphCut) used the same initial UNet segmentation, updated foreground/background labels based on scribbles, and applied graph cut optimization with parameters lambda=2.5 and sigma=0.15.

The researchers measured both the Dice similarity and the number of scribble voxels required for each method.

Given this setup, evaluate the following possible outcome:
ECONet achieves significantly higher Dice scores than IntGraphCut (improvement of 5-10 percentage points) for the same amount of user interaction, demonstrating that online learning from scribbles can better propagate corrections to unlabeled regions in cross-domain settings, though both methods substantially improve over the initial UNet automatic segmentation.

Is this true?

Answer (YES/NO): NO